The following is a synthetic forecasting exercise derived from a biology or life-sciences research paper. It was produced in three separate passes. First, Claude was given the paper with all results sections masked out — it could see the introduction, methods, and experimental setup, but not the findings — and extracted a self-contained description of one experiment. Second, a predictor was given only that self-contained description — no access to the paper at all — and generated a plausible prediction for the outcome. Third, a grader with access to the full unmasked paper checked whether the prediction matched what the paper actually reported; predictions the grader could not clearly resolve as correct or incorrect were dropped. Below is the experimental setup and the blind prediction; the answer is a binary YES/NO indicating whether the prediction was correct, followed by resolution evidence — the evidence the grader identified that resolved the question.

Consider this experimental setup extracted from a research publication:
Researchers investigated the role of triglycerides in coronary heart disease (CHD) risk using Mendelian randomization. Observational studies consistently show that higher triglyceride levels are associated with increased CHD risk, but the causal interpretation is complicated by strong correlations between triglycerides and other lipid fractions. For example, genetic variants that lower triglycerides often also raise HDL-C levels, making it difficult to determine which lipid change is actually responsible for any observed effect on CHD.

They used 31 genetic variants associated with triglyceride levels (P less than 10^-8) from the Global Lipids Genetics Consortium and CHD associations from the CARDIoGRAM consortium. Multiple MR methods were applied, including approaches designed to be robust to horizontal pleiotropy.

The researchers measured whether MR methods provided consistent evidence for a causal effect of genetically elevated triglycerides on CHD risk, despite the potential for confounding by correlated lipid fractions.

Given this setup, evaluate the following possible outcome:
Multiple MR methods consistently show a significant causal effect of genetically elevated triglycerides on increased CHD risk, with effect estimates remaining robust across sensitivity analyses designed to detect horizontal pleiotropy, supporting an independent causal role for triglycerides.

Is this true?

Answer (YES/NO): YES